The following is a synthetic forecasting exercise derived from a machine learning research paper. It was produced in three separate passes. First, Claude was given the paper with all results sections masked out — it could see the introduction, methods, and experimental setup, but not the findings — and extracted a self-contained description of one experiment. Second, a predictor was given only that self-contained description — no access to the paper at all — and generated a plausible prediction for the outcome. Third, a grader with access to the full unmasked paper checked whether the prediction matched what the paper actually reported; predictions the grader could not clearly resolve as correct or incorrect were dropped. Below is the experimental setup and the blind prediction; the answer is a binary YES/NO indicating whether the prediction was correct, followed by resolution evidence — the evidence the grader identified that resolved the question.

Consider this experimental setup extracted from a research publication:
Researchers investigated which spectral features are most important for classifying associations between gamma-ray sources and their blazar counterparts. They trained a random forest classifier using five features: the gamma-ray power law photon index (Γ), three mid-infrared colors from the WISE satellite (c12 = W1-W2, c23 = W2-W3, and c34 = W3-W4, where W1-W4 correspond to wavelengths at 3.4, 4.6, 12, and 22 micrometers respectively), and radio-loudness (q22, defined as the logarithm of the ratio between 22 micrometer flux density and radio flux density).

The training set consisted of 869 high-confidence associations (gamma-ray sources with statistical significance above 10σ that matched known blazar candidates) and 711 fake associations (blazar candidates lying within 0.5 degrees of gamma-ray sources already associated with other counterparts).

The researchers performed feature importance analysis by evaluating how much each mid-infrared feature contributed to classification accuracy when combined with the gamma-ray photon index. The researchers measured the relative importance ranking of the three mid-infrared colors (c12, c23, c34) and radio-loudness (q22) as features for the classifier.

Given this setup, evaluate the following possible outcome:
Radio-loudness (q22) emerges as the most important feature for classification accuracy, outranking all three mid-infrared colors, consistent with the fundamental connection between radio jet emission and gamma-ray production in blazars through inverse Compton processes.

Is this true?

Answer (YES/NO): NO